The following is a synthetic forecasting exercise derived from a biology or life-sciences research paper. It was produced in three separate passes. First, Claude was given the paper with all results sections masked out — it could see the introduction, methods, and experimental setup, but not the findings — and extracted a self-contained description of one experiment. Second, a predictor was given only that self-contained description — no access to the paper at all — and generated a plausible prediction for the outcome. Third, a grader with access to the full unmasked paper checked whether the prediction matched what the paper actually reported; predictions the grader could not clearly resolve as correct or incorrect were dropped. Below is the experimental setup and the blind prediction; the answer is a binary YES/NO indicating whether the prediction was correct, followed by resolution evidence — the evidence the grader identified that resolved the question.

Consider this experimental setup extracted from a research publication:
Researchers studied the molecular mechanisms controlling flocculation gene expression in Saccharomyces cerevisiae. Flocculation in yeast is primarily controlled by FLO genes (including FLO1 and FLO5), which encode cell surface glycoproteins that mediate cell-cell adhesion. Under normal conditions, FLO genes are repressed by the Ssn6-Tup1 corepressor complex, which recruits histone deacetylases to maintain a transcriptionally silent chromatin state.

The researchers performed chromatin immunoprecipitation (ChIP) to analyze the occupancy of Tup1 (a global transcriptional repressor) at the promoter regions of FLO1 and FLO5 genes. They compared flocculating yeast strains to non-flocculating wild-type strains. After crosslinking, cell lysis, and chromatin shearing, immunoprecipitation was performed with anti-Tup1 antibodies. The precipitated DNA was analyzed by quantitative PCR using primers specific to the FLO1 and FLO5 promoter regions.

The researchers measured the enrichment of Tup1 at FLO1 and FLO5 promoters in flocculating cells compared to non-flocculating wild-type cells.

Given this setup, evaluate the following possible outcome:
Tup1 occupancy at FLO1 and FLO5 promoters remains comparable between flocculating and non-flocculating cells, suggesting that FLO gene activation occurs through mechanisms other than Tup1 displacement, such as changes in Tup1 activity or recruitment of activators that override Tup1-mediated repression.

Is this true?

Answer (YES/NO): NO